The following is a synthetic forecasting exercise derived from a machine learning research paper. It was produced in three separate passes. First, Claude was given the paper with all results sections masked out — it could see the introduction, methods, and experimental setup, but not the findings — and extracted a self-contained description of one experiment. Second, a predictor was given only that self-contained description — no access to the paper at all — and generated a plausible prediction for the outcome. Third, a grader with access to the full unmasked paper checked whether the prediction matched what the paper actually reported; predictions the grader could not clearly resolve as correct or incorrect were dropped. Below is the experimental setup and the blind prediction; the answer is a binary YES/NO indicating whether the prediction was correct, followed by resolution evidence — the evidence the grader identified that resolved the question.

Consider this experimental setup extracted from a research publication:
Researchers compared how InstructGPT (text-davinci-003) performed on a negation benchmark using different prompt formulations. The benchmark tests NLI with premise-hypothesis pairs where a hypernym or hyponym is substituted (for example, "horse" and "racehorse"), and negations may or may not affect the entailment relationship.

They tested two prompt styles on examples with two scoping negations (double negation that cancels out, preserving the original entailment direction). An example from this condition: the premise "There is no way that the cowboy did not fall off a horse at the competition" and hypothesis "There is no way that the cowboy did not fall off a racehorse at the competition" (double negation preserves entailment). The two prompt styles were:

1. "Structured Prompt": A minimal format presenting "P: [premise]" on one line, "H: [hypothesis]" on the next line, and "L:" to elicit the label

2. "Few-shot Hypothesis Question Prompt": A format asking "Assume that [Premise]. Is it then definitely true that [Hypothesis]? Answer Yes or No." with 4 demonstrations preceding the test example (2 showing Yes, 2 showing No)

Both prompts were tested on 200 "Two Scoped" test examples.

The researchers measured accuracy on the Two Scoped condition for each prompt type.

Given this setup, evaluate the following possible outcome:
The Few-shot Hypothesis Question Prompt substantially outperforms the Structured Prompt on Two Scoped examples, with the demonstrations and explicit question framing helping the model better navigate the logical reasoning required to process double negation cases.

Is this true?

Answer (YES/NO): YES